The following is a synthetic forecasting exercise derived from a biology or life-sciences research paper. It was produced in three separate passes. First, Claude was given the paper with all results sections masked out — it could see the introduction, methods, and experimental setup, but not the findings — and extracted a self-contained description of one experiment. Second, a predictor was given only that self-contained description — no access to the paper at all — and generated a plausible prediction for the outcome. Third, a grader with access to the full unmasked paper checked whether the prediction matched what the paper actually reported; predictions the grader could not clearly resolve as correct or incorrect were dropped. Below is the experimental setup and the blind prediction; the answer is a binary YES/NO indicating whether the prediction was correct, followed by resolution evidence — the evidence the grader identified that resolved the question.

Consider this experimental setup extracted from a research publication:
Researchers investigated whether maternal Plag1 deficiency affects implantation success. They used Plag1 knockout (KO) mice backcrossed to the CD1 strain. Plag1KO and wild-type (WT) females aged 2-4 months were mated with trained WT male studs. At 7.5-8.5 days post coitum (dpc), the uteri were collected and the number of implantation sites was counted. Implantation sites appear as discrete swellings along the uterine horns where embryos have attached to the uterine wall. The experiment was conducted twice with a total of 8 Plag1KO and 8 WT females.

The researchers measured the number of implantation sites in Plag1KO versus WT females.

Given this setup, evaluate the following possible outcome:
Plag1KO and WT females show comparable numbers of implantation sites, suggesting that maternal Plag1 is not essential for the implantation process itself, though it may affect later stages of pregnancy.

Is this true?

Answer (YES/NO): NO